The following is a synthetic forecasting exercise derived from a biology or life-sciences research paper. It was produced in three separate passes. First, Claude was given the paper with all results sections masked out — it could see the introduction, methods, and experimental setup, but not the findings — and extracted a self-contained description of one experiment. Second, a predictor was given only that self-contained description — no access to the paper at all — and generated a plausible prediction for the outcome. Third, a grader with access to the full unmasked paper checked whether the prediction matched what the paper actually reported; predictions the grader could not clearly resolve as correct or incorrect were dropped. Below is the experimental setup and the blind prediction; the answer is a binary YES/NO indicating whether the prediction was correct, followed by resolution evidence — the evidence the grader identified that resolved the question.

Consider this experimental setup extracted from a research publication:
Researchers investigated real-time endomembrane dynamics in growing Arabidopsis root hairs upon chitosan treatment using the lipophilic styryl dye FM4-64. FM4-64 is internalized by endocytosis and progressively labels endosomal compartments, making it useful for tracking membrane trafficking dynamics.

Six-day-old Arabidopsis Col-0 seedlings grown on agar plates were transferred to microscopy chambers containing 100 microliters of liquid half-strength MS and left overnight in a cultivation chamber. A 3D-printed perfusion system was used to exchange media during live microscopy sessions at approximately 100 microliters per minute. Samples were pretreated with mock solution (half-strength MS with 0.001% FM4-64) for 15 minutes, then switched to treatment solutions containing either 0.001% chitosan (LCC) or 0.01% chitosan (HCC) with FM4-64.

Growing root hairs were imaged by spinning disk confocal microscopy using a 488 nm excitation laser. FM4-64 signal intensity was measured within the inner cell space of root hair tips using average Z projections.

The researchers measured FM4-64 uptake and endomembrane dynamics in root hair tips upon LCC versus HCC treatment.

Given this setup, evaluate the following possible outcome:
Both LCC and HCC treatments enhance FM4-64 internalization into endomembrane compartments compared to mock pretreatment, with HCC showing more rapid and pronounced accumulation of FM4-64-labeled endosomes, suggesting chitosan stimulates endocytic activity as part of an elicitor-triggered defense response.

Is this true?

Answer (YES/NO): NO